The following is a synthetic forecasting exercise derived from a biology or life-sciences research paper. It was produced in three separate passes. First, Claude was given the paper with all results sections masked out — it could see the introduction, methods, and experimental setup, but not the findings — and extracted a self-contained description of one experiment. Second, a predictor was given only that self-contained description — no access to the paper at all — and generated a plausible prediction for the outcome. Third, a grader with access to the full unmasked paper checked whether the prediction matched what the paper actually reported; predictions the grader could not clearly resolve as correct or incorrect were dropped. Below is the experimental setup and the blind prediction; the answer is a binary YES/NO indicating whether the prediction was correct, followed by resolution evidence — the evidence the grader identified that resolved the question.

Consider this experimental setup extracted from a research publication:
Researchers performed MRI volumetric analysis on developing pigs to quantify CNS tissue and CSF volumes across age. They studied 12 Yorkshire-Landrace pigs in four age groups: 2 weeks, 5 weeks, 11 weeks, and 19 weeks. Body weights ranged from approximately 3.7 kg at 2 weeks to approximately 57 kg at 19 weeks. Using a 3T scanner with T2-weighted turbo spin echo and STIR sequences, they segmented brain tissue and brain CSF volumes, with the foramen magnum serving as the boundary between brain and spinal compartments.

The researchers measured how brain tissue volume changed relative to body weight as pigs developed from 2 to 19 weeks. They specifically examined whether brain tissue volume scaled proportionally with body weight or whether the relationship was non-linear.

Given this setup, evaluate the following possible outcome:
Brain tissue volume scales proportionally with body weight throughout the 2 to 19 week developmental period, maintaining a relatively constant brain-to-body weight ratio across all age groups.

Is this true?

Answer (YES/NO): NO